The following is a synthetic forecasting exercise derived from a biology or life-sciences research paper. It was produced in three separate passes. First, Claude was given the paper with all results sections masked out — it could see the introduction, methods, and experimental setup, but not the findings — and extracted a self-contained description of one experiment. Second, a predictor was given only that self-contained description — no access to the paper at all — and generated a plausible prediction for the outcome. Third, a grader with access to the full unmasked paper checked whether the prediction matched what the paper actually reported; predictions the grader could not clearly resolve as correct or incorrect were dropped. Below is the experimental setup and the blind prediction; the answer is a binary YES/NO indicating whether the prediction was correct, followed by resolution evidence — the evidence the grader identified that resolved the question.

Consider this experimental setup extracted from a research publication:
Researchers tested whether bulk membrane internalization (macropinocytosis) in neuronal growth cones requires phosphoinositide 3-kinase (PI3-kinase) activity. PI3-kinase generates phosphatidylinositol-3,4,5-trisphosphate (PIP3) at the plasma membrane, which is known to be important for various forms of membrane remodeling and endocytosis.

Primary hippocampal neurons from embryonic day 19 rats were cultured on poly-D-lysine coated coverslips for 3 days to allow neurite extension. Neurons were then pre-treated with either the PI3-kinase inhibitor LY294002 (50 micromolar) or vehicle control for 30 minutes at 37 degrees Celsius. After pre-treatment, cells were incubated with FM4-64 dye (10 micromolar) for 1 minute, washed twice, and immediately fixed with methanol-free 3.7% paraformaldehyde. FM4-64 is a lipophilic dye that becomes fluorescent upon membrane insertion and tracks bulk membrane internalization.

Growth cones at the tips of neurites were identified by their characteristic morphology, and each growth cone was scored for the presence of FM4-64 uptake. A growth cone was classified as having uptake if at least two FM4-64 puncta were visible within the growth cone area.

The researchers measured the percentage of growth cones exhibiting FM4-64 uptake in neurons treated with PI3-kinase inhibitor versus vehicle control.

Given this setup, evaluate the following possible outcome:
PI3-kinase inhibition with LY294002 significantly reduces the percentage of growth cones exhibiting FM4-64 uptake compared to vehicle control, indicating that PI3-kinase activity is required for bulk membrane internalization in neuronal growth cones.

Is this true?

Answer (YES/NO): YES